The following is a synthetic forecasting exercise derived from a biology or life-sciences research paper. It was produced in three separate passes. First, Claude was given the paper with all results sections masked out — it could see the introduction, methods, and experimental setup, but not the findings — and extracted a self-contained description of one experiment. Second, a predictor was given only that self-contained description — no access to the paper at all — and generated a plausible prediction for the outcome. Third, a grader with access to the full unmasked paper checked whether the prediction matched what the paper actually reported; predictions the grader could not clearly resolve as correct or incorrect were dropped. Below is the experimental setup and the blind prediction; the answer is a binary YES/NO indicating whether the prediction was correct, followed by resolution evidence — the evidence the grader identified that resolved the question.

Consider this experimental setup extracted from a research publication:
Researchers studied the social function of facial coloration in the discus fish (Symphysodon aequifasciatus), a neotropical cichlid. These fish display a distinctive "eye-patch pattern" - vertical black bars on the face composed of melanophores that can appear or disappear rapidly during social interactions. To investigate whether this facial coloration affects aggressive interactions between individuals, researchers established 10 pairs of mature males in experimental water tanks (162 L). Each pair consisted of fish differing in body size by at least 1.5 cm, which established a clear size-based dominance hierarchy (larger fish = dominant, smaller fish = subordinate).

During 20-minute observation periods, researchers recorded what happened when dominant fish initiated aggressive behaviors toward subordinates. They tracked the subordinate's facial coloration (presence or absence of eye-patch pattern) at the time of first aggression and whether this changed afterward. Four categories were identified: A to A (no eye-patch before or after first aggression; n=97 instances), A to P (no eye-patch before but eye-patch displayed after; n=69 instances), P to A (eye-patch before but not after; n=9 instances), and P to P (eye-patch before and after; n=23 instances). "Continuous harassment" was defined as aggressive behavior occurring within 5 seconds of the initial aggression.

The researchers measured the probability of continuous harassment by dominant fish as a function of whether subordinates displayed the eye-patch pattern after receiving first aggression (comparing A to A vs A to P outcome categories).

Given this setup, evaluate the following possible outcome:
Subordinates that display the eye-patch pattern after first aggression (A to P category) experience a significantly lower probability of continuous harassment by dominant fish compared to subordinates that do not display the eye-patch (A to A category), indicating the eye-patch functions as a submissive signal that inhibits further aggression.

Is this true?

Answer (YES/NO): YES